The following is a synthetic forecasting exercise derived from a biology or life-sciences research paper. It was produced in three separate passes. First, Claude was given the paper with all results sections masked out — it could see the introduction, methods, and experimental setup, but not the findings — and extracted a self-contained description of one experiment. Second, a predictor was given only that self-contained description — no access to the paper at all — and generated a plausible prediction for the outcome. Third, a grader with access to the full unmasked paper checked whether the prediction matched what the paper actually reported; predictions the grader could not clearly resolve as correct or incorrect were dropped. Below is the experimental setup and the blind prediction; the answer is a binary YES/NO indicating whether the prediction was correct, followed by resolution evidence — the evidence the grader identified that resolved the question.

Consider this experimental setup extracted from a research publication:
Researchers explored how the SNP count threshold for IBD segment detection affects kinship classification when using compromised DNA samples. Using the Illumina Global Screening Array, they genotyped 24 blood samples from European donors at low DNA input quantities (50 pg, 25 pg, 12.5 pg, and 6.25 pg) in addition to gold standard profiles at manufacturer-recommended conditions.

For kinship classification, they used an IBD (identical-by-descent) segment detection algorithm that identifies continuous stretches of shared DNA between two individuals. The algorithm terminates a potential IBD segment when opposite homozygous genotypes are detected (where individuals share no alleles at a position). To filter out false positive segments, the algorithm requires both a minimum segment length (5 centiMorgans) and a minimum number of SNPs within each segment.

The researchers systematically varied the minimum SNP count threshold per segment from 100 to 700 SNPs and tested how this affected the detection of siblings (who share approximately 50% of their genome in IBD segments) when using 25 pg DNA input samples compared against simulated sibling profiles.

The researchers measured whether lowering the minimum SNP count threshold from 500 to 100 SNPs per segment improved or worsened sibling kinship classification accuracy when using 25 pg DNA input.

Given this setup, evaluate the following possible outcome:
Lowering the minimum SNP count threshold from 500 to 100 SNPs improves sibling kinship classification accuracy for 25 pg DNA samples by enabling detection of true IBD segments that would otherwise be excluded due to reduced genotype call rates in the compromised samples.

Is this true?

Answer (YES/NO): NO